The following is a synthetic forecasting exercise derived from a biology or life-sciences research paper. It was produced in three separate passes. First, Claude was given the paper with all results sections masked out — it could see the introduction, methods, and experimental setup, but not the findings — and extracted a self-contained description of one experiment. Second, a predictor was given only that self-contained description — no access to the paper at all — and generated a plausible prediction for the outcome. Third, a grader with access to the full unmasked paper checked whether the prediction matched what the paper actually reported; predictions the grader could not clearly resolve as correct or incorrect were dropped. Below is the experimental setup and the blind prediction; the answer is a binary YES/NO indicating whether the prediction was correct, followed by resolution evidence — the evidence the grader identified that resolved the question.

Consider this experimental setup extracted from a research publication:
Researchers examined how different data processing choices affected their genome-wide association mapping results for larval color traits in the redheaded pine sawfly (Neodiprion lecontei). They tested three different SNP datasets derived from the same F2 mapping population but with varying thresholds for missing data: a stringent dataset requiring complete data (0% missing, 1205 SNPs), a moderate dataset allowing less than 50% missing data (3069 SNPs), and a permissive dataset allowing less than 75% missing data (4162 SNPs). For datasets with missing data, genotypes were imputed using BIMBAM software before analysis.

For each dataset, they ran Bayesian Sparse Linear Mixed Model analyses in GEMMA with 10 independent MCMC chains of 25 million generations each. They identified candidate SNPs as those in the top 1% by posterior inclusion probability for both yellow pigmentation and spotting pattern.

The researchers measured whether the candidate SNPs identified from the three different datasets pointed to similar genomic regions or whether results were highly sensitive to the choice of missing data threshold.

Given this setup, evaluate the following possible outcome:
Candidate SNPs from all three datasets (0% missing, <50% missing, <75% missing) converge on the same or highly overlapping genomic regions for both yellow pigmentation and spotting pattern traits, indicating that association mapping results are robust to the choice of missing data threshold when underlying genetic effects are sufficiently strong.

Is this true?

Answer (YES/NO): YES